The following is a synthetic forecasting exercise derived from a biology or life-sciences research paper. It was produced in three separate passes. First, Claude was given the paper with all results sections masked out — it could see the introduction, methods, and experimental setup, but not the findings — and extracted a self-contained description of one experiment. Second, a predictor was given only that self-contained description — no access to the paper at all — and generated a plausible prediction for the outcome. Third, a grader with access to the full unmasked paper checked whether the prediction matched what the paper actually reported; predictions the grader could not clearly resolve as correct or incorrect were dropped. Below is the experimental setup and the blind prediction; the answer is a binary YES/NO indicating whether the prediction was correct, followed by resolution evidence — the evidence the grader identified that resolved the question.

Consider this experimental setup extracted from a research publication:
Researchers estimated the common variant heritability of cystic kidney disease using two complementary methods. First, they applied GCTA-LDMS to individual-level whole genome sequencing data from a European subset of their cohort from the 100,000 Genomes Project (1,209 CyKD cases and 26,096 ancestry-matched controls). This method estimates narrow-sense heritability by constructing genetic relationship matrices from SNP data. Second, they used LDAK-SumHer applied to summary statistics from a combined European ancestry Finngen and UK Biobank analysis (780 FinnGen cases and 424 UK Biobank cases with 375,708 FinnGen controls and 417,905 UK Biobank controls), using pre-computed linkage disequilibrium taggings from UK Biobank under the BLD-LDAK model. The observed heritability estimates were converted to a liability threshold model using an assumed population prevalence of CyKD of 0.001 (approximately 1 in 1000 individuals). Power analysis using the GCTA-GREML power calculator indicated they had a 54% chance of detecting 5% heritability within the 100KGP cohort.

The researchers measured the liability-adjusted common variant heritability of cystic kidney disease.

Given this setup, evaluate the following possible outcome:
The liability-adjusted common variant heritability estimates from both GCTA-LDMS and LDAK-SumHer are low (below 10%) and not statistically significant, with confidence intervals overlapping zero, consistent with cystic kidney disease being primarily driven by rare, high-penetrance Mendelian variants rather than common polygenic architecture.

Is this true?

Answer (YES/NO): YES